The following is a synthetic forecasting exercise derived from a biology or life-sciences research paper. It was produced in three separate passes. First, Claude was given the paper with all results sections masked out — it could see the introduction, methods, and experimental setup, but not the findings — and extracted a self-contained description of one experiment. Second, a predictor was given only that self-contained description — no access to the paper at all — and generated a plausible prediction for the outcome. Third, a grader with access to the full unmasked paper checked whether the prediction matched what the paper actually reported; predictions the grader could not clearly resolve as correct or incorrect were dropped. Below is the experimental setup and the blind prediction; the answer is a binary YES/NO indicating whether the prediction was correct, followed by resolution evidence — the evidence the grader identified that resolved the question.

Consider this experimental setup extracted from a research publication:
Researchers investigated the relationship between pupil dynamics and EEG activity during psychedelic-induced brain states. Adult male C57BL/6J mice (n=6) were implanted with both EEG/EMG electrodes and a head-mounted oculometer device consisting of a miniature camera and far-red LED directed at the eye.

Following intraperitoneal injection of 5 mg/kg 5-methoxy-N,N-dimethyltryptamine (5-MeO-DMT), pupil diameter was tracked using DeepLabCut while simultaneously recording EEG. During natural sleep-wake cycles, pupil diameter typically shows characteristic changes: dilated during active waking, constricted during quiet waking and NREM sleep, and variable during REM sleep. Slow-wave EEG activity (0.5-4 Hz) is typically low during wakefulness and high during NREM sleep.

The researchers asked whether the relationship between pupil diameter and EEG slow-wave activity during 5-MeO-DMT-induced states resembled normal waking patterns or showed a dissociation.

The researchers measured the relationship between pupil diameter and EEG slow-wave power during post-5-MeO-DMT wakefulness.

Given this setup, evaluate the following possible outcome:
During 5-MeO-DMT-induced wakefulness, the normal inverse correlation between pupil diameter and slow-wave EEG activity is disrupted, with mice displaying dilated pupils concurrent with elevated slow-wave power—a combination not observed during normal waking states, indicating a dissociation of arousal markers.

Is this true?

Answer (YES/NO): YES